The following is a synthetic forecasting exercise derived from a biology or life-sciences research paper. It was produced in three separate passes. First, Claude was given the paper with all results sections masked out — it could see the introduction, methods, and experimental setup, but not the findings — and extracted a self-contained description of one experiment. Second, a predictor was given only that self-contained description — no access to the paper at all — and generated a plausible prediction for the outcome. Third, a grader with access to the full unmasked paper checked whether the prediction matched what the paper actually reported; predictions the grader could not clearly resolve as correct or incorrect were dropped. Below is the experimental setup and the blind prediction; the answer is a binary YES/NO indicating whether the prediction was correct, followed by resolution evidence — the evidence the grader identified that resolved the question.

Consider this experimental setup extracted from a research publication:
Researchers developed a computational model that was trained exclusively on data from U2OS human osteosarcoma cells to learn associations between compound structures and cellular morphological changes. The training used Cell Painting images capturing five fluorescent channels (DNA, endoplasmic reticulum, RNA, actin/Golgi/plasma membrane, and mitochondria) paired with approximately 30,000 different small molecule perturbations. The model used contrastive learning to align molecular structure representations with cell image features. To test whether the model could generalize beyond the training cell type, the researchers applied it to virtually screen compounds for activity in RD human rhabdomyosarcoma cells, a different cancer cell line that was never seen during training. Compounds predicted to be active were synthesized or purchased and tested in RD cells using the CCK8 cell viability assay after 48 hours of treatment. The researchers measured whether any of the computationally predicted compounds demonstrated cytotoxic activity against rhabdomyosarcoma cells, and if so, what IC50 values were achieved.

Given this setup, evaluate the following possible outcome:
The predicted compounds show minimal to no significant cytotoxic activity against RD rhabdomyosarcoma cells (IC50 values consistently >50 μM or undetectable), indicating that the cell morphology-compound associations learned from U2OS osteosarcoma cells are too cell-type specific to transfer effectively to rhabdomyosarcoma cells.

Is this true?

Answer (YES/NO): NO